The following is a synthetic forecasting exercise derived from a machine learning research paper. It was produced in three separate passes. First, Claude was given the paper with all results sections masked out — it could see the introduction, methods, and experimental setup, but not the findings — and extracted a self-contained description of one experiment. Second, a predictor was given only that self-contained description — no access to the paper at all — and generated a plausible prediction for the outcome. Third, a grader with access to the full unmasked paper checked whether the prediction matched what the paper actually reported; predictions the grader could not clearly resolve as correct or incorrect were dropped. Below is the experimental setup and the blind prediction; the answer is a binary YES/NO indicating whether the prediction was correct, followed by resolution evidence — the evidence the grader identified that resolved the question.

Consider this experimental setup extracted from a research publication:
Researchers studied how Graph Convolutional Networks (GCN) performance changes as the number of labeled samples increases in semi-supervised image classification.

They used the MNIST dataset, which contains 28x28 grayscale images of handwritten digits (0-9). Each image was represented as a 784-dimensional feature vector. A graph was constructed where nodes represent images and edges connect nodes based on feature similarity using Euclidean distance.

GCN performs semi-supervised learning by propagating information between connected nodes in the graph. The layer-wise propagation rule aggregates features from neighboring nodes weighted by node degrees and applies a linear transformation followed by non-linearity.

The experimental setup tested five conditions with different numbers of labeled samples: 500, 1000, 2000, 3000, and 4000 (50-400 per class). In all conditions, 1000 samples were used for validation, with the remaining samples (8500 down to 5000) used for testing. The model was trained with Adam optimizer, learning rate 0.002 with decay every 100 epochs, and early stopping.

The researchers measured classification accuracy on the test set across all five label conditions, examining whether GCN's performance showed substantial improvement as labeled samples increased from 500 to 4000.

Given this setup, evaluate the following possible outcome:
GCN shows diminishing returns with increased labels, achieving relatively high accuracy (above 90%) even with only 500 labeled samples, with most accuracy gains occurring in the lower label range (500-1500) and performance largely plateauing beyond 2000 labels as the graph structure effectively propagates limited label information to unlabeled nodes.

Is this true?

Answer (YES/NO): NO